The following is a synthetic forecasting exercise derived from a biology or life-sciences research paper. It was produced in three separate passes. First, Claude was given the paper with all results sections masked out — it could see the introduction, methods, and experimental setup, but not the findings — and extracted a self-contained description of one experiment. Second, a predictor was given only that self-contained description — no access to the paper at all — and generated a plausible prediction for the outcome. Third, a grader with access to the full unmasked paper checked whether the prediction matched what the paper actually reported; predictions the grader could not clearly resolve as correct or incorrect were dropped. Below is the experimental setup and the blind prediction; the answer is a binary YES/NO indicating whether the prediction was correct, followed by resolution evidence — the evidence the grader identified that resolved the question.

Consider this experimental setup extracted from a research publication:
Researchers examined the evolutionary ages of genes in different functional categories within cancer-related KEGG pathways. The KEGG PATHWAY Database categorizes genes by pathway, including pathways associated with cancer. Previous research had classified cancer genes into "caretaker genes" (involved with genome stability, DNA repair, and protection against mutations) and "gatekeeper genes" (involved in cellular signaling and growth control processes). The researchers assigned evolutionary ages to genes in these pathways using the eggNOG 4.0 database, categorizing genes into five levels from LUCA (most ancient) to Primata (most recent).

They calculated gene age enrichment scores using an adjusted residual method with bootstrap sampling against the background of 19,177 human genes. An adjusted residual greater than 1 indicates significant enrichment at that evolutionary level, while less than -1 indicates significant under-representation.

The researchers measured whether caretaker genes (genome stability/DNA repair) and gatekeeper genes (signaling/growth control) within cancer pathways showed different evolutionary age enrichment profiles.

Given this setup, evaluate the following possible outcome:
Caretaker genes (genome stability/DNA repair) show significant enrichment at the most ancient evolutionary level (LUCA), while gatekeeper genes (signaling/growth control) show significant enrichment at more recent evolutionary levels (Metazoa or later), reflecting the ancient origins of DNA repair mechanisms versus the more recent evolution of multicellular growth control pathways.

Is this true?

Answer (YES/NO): NO